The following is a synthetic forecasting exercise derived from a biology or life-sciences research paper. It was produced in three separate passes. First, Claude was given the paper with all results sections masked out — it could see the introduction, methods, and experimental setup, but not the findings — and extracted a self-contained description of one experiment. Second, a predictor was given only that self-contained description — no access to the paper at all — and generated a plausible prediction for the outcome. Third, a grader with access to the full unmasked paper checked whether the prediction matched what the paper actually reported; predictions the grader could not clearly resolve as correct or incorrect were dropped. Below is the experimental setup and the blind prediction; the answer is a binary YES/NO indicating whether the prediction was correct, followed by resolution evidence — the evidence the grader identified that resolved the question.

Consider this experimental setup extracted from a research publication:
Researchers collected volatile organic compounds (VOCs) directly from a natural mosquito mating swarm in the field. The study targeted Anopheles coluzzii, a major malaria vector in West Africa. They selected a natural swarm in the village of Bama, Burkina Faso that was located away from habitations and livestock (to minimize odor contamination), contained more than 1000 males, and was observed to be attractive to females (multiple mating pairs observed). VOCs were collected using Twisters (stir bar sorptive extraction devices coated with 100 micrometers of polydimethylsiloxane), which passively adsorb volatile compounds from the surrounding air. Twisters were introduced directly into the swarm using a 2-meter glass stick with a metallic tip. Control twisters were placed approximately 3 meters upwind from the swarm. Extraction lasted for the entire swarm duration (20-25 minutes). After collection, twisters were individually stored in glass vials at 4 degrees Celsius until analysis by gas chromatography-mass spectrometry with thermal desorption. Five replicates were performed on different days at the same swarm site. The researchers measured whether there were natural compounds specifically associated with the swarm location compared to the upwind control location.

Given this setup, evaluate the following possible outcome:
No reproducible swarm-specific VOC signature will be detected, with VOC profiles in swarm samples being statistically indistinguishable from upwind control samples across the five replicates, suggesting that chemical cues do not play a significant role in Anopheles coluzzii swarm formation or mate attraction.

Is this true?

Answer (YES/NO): YES